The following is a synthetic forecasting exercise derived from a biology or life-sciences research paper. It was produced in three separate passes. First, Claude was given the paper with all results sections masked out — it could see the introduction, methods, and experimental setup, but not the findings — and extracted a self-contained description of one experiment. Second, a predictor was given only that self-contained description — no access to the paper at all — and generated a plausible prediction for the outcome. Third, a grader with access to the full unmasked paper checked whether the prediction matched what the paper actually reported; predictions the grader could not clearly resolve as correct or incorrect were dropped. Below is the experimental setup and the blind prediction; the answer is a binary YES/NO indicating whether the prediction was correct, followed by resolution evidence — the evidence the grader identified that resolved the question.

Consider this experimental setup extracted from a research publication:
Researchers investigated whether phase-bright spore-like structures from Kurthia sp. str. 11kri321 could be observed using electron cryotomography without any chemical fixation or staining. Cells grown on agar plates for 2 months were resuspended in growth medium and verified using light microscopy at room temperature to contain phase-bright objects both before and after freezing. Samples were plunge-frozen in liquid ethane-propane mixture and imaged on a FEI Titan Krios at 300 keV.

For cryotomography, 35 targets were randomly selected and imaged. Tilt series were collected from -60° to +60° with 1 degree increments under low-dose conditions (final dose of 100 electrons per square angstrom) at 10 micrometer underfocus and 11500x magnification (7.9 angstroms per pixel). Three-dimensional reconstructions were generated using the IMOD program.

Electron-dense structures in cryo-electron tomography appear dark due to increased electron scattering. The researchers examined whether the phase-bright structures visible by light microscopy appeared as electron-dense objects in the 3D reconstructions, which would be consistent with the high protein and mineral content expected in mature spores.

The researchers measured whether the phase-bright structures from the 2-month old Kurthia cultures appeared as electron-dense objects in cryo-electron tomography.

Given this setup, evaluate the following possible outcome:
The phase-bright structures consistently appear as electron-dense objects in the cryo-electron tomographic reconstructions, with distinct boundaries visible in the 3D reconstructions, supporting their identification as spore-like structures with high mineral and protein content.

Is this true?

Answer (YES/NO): NO